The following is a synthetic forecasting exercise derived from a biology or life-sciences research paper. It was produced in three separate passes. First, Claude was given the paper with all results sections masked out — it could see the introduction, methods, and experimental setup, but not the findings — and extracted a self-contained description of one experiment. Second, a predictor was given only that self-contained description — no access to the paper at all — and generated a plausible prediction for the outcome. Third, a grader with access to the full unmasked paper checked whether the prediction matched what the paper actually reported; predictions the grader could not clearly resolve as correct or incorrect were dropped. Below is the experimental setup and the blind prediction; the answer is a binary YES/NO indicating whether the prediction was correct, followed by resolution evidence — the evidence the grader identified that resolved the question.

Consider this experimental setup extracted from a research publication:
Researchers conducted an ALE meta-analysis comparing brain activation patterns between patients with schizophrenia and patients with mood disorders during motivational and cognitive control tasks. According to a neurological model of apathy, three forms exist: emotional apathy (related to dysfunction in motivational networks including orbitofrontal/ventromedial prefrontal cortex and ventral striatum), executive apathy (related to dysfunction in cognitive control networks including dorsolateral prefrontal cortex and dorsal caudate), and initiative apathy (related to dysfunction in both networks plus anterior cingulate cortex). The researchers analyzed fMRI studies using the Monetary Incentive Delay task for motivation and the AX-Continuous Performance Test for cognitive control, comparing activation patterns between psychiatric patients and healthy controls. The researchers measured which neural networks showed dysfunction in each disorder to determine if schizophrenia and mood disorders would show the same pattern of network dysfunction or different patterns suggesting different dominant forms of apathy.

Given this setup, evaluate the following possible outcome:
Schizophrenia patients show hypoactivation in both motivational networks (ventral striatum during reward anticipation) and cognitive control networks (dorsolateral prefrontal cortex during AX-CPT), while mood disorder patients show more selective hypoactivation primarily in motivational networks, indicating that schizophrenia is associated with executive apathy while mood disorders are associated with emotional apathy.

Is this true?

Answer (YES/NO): NO